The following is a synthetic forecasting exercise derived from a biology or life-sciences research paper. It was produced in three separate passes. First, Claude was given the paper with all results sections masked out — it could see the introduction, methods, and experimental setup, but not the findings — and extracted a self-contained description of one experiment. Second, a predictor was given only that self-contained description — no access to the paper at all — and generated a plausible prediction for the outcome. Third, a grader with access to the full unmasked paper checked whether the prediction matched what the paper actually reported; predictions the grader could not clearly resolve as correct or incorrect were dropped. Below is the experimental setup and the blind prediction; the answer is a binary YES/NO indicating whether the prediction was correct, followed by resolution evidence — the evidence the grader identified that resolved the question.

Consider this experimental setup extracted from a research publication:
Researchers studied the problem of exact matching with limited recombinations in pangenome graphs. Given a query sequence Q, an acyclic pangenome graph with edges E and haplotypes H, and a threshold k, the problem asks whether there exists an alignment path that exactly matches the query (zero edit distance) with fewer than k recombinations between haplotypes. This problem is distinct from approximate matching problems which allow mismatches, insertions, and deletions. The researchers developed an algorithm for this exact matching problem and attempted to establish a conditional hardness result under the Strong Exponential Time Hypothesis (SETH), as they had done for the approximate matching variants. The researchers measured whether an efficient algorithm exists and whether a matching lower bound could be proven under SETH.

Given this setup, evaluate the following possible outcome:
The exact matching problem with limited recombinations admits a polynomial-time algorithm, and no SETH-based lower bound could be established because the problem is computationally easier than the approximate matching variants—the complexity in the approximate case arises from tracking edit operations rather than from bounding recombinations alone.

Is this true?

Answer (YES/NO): YES